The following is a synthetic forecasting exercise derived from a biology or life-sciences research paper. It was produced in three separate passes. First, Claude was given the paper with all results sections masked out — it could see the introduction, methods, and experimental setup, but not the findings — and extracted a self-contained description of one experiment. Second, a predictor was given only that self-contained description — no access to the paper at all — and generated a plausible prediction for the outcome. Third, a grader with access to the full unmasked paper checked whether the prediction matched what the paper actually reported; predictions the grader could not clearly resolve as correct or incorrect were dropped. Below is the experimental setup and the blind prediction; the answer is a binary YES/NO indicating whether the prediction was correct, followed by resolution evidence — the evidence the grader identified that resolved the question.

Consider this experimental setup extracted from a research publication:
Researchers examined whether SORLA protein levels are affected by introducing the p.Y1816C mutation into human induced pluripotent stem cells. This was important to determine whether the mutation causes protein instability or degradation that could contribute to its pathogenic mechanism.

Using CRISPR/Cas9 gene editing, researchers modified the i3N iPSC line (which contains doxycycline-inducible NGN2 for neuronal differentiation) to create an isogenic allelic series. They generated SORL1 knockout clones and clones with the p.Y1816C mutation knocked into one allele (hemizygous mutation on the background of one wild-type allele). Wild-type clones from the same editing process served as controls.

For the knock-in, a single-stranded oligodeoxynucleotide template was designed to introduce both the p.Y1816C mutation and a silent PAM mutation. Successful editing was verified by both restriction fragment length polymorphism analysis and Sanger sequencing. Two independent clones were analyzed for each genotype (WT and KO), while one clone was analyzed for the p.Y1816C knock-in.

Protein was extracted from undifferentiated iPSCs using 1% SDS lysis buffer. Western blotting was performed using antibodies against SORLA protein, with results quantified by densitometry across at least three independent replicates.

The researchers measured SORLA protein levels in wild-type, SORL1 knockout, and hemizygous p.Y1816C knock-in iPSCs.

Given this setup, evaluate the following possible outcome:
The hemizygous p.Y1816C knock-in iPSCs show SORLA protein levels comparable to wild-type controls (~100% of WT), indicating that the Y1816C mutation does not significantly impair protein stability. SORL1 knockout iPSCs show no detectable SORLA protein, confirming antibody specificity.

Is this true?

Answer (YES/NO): YES